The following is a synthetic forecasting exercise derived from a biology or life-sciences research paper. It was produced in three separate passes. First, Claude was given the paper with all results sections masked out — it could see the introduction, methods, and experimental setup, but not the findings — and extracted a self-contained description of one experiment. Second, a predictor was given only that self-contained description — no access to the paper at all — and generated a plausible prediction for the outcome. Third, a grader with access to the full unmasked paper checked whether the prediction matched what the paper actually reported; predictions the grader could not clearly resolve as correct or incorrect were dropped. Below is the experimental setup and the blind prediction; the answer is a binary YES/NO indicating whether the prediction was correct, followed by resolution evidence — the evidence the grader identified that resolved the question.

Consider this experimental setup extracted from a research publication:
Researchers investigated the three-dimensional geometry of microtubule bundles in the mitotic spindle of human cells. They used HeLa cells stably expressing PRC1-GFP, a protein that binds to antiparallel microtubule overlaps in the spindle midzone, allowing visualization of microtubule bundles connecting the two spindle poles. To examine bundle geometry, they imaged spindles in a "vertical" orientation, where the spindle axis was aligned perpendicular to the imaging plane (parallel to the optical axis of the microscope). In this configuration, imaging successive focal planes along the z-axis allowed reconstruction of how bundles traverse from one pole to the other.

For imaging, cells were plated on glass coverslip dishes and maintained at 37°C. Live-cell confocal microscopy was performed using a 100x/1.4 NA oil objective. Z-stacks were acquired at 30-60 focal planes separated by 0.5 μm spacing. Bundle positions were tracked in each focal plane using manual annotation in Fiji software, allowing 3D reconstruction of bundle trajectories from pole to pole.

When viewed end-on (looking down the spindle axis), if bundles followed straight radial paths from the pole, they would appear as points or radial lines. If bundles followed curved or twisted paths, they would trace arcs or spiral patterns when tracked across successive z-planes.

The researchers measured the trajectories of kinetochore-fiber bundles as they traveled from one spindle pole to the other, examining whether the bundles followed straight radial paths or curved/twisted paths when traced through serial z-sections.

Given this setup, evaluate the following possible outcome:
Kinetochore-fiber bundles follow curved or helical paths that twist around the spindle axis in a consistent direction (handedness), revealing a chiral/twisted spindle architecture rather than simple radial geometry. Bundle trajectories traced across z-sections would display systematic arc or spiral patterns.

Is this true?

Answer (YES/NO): YES